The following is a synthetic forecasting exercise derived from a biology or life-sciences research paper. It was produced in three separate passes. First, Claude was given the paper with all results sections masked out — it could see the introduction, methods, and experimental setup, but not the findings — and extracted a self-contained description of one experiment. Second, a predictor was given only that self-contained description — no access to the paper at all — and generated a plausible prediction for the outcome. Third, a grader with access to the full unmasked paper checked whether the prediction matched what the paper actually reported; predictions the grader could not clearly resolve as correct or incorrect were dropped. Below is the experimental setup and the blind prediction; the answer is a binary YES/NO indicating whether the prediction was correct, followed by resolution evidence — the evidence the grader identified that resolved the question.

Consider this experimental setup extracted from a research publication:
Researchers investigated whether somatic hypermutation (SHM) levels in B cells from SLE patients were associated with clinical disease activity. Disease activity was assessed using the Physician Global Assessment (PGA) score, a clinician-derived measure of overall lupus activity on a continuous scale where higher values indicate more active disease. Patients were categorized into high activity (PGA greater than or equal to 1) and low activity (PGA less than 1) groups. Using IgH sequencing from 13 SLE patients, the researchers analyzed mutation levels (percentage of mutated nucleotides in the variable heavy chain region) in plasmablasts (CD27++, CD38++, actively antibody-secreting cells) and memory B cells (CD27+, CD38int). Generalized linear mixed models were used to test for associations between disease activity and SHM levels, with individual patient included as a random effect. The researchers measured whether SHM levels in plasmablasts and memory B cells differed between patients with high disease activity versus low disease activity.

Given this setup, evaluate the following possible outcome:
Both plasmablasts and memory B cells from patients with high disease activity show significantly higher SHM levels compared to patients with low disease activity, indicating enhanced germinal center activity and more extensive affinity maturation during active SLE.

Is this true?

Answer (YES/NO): NO